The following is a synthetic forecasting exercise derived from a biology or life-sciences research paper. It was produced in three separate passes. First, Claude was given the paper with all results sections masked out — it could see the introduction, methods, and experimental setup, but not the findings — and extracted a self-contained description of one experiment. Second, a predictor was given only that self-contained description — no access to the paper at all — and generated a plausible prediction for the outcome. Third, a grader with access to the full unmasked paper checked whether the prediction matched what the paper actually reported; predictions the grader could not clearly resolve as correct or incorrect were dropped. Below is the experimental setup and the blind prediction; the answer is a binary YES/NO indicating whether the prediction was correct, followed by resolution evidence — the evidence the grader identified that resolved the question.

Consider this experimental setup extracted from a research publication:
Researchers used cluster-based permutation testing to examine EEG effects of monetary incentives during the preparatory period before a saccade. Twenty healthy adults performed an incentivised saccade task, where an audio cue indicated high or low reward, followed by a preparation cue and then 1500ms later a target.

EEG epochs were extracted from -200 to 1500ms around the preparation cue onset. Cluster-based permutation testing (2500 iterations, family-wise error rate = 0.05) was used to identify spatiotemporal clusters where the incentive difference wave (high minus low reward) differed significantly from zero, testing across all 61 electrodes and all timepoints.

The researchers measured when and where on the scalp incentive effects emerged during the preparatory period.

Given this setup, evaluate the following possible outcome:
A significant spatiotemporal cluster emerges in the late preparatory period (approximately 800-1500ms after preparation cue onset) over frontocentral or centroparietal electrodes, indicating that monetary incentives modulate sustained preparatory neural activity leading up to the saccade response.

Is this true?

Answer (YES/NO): NO